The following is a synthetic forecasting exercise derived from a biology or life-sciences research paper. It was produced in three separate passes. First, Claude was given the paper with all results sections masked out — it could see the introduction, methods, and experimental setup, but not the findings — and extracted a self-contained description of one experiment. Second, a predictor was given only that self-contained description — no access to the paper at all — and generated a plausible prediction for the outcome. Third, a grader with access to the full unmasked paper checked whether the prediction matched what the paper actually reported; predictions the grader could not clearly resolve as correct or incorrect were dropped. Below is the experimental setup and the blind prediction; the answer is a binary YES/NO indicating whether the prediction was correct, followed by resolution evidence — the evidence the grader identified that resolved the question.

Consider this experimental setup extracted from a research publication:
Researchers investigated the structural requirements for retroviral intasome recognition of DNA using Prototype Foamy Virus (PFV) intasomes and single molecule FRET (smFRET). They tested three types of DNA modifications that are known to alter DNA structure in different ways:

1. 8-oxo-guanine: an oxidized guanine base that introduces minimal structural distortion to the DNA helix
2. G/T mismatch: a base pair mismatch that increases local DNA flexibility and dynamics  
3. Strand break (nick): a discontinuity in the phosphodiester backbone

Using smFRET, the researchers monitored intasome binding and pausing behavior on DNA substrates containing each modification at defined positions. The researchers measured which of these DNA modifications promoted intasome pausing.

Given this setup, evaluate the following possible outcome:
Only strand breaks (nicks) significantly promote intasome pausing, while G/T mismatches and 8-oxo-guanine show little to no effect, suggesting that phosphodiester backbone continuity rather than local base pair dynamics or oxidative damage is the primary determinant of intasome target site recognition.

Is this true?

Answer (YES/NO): YES